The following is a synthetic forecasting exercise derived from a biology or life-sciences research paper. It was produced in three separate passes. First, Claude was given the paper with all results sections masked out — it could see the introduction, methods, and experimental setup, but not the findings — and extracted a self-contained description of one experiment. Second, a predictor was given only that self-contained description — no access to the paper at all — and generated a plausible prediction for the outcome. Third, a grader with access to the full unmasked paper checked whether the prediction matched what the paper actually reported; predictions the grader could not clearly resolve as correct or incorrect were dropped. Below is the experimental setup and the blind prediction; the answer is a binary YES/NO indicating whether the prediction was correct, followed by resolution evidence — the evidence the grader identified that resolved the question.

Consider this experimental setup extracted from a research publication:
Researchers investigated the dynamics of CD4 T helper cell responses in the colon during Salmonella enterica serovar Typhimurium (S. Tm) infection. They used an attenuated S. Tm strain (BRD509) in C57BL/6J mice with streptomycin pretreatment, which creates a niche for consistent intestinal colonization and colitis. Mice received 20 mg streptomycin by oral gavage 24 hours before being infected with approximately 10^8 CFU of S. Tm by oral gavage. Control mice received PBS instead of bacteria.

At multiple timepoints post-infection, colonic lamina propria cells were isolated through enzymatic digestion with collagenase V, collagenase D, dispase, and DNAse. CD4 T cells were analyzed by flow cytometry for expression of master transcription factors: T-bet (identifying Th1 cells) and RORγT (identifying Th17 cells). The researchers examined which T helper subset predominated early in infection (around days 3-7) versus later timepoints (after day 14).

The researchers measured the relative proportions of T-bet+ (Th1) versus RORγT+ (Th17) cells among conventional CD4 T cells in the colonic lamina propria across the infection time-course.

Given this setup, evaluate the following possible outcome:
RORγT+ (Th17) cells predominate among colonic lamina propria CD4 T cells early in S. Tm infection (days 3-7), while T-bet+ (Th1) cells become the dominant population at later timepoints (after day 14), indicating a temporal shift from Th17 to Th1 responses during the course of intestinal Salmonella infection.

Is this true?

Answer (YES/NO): NO